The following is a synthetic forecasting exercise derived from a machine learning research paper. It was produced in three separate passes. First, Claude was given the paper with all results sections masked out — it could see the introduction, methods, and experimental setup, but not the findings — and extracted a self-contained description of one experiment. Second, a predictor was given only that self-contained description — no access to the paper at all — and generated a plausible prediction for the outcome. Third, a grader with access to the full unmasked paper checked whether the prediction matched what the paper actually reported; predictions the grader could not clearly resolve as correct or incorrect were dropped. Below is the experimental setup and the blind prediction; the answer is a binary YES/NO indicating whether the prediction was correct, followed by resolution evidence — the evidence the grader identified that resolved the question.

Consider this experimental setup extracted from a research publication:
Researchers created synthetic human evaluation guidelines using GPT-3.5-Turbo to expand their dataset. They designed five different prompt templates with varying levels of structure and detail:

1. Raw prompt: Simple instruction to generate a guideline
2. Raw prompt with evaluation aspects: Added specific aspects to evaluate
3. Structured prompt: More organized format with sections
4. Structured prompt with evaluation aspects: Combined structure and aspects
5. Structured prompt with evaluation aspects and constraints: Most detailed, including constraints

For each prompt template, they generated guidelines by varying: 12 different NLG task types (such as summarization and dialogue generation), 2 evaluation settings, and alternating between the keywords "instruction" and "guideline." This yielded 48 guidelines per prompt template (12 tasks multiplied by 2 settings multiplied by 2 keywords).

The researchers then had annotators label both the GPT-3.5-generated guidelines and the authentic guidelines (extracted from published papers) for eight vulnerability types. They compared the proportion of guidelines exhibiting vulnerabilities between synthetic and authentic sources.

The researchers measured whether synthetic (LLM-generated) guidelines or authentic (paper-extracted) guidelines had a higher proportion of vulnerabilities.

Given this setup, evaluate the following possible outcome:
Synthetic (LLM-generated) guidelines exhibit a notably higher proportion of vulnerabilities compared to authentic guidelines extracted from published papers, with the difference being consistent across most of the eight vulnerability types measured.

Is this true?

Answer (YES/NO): NO